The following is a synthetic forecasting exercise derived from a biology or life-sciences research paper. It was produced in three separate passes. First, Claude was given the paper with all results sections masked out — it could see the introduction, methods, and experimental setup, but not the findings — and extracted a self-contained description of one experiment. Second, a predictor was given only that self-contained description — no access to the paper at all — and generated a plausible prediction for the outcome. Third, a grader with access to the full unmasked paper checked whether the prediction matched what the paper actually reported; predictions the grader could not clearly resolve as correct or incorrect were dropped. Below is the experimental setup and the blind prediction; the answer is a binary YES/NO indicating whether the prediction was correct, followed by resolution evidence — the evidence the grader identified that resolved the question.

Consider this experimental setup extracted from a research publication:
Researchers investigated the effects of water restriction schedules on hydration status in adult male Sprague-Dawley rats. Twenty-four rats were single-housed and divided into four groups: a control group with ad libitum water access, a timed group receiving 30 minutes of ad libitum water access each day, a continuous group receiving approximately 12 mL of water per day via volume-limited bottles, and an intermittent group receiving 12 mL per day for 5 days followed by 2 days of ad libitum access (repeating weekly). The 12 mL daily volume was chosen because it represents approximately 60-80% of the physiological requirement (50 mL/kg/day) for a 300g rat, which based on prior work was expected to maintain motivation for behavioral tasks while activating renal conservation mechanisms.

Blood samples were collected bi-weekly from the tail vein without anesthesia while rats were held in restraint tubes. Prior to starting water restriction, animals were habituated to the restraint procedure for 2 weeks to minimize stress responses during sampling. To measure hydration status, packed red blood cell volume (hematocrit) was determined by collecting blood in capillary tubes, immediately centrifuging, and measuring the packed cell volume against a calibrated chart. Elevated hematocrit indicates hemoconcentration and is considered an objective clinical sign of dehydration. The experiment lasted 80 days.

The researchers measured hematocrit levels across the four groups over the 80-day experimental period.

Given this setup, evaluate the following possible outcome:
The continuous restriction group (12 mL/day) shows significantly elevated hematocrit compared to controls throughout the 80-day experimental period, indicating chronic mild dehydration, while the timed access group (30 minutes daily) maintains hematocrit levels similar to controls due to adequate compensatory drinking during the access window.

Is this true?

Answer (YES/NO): NO